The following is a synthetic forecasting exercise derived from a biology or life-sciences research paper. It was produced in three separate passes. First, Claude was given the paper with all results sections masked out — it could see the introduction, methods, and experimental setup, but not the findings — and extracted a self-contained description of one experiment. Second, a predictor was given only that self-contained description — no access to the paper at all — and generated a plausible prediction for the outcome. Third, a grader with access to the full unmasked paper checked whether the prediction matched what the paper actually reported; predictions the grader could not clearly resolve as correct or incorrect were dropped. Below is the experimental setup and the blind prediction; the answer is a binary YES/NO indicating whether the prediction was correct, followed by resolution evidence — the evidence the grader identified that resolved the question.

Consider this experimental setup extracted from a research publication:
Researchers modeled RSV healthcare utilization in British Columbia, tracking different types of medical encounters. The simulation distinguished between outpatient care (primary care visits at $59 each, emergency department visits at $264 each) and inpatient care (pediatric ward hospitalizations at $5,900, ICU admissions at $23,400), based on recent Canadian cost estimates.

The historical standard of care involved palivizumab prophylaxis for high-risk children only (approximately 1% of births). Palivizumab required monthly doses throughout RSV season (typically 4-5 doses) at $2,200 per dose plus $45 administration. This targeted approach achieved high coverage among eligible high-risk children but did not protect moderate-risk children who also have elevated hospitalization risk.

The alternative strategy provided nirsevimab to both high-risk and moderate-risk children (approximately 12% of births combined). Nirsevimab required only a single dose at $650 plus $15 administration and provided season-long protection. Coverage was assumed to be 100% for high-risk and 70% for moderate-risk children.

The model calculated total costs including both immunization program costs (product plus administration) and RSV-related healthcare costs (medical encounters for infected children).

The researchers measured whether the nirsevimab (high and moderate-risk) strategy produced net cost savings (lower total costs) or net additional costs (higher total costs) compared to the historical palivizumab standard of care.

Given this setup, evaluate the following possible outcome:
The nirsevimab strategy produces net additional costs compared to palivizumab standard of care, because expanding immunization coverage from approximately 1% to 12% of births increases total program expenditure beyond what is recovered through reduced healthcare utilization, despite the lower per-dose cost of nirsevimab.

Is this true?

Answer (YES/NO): NO